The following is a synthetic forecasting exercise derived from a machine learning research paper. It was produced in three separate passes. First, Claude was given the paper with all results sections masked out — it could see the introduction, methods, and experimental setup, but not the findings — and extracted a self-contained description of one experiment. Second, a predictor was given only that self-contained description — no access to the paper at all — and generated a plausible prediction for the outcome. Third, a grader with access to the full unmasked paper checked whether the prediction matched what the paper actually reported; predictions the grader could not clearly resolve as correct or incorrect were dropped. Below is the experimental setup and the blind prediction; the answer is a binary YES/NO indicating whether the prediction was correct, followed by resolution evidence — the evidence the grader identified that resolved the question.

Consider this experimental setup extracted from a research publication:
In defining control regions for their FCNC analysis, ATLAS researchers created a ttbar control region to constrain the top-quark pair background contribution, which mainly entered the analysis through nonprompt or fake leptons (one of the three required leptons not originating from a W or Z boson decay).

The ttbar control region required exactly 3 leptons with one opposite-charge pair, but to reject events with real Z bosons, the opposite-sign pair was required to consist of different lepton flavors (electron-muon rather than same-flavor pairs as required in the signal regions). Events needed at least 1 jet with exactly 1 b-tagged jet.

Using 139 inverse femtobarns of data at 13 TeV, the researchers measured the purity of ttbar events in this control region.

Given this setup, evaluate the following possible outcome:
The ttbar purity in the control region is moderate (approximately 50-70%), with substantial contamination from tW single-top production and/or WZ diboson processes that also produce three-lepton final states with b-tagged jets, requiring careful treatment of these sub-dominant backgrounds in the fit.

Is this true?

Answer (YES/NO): NO